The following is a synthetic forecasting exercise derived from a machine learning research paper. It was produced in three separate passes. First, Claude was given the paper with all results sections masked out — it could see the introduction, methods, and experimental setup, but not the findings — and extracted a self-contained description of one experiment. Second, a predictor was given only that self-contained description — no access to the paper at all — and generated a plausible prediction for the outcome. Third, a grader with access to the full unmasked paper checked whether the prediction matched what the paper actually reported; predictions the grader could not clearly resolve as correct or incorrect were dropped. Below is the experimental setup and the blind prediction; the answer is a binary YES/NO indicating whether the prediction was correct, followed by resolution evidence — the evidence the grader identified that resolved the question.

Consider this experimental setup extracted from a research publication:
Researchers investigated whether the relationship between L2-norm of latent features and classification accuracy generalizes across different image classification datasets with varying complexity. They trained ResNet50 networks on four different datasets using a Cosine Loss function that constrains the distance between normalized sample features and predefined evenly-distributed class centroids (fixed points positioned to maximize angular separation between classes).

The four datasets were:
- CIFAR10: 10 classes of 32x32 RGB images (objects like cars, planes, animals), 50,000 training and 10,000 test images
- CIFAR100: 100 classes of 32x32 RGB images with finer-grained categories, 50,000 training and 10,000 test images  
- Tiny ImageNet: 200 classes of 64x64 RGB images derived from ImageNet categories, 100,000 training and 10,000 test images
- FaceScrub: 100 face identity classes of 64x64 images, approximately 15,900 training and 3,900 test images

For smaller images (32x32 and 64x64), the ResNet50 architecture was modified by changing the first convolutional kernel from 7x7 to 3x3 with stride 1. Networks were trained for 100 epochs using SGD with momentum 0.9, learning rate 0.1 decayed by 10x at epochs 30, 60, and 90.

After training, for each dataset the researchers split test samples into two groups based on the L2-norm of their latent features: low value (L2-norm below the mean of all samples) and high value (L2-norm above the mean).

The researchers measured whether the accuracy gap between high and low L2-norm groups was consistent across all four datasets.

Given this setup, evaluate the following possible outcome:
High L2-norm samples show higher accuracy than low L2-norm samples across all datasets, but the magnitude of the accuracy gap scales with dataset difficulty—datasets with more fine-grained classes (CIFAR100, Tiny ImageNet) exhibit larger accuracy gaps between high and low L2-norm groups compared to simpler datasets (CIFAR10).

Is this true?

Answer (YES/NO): NO